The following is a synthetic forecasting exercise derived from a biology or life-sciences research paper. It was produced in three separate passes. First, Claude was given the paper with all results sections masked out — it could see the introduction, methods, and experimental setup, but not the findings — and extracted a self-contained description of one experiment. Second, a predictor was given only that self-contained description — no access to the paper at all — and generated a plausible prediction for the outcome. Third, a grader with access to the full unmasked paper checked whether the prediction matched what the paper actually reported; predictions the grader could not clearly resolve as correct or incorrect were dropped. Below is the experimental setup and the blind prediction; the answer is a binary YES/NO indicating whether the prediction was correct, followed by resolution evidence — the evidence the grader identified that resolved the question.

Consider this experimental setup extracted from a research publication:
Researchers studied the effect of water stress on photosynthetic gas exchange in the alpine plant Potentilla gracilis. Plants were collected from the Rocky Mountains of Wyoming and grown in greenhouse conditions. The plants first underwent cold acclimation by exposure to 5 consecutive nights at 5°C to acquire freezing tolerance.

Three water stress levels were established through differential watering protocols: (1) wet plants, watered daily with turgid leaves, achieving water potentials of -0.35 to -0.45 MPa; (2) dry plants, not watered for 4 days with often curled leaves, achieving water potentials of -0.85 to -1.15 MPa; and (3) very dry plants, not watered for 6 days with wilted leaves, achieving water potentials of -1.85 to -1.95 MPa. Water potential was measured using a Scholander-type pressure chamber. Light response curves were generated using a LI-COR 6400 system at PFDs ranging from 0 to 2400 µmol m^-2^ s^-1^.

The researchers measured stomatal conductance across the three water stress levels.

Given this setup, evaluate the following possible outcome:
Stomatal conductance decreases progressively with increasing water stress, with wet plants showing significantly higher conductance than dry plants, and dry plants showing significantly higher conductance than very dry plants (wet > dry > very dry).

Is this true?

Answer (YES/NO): YES